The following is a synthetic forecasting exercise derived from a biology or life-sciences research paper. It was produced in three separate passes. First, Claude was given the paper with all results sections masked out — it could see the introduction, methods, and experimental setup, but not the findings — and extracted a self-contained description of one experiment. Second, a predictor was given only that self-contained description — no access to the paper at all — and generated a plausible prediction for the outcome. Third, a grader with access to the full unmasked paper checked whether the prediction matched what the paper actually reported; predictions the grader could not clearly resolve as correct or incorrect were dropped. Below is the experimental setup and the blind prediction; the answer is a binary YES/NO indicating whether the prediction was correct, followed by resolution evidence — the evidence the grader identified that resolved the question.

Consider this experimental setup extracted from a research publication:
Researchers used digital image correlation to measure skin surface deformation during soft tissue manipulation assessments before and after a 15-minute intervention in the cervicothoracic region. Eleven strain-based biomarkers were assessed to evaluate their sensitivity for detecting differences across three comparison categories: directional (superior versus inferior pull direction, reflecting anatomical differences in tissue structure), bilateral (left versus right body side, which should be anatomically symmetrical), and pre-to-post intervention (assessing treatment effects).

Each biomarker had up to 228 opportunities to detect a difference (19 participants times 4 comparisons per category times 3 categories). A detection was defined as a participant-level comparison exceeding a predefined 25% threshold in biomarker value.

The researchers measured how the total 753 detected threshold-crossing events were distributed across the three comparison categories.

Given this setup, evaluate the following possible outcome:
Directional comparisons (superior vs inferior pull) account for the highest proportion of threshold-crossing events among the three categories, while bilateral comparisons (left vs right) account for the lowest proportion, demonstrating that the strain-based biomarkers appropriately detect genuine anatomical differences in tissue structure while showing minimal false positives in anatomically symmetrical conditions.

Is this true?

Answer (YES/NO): NO